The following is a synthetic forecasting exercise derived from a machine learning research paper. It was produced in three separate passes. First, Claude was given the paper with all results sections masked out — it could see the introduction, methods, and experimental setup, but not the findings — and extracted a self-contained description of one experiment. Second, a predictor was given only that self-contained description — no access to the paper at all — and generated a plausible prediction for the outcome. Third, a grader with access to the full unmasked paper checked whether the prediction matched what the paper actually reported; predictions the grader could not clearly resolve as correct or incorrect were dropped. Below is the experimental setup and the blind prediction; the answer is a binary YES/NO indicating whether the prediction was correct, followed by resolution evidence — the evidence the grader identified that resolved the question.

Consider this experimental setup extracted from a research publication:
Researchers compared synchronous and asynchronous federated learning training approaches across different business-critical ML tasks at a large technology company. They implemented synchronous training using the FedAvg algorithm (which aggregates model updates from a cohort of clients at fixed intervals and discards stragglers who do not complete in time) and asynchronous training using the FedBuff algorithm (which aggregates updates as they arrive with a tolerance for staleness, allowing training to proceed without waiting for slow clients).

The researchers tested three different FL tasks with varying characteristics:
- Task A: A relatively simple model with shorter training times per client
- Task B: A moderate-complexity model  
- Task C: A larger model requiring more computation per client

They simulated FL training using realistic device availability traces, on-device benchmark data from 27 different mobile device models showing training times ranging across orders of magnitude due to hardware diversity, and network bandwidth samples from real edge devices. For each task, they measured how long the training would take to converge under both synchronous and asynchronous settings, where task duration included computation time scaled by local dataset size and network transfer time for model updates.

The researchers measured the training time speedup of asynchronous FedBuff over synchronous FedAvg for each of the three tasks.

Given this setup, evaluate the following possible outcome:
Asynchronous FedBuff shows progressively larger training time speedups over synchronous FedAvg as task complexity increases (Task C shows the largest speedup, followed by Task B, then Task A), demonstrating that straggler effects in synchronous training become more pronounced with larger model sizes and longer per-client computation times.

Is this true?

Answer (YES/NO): NO